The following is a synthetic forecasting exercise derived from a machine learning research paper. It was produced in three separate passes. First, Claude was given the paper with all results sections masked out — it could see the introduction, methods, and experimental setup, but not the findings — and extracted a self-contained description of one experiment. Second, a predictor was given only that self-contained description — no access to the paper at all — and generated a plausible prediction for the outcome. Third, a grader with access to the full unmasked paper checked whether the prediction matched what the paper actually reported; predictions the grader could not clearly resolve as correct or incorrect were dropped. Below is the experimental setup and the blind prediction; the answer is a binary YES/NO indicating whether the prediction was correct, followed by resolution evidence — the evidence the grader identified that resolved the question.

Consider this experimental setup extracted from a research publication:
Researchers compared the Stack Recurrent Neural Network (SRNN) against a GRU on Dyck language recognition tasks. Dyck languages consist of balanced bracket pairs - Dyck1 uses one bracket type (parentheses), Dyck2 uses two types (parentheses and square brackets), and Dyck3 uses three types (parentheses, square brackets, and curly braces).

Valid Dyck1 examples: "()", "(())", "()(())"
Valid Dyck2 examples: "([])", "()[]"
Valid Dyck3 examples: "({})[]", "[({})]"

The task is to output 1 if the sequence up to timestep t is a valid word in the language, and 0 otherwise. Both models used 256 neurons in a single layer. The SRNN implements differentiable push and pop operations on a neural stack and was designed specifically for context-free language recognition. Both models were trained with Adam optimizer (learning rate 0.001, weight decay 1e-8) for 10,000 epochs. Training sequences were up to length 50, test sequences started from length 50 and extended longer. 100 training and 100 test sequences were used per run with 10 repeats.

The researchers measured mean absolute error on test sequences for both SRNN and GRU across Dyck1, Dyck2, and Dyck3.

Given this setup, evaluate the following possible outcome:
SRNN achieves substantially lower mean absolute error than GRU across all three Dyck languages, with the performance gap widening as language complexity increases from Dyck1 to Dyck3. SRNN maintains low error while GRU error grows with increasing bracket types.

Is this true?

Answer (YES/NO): NO